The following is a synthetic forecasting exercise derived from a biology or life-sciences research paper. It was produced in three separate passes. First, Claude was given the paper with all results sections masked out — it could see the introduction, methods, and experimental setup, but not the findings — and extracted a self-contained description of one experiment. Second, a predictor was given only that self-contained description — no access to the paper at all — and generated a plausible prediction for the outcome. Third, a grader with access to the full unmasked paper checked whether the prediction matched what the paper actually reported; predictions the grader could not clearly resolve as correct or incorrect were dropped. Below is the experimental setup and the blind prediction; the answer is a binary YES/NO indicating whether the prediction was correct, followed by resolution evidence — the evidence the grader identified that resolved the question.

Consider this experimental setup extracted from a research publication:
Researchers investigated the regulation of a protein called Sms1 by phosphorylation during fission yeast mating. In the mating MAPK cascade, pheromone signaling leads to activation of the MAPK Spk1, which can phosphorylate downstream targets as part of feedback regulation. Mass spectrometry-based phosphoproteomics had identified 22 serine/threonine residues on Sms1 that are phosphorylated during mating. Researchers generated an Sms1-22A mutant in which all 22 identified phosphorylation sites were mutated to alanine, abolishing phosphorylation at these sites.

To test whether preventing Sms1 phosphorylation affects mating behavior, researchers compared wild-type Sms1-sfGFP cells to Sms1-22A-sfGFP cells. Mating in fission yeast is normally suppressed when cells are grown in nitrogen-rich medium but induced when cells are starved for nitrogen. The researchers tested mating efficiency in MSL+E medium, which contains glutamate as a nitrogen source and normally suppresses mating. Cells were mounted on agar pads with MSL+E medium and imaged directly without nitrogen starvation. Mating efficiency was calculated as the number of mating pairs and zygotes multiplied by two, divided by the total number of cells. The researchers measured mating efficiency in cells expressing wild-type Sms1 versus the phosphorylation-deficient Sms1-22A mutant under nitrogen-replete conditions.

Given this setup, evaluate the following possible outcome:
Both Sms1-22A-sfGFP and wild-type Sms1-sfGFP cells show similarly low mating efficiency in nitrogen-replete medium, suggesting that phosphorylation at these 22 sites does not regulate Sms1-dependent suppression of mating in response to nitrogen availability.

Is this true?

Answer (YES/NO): NO